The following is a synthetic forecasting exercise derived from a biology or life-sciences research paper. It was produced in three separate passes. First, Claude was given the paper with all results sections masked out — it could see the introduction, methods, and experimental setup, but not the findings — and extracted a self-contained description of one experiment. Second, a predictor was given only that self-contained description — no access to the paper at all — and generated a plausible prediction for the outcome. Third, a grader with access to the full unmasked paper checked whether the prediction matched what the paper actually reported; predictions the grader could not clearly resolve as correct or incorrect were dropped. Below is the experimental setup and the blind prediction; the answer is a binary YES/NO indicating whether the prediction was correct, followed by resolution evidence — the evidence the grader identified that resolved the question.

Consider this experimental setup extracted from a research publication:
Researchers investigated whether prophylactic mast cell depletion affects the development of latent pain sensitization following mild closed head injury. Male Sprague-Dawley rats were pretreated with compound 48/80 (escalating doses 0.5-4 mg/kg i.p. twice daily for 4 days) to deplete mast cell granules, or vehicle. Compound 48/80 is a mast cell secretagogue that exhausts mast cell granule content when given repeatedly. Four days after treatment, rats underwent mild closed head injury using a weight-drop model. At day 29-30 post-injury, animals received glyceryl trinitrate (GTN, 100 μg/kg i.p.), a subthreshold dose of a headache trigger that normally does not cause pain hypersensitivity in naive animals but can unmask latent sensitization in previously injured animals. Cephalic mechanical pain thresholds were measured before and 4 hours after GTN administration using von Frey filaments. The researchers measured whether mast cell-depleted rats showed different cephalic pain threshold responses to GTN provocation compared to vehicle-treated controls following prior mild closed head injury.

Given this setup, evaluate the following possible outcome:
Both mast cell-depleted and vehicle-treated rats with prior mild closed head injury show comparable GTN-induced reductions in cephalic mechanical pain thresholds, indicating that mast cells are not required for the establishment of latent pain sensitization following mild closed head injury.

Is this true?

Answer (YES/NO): NO